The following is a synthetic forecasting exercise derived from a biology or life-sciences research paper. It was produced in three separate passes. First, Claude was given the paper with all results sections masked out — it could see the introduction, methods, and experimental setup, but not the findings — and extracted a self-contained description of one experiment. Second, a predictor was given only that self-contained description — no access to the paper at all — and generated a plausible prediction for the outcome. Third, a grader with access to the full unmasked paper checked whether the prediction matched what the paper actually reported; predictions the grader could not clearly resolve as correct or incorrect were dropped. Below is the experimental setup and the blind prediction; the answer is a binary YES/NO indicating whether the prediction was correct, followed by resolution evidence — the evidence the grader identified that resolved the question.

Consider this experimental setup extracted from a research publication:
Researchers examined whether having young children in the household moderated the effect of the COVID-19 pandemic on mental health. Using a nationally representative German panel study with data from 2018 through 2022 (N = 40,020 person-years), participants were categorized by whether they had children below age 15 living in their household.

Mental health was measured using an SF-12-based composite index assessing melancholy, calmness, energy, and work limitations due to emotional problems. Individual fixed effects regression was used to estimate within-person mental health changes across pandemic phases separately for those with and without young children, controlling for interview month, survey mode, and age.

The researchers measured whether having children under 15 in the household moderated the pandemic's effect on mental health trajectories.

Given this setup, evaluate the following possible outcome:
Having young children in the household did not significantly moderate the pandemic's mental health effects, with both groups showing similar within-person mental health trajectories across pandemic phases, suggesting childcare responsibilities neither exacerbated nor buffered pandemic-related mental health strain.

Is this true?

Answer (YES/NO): YES